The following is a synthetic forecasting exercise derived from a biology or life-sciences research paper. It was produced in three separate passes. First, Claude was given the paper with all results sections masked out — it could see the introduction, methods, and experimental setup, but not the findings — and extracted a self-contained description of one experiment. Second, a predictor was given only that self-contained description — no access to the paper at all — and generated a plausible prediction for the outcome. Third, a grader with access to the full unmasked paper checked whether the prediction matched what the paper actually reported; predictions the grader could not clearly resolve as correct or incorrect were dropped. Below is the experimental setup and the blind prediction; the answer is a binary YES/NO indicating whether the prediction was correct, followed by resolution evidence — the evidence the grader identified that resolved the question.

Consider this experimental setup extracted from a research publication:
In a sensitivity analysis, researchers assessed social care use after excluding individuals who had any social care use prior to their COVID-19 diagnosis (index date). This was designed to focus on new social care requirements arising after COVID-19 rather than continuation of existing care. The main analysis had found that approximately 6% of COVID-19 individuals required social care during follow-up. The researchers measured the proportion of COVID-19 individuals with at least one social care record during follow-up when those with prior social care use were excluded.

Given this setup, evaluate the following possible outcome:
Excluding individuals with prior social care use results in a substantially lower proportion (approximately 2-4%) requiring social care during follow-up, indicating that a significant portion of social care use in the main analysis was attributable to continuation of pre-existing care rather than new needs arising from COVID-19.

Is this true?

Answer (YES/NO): YES